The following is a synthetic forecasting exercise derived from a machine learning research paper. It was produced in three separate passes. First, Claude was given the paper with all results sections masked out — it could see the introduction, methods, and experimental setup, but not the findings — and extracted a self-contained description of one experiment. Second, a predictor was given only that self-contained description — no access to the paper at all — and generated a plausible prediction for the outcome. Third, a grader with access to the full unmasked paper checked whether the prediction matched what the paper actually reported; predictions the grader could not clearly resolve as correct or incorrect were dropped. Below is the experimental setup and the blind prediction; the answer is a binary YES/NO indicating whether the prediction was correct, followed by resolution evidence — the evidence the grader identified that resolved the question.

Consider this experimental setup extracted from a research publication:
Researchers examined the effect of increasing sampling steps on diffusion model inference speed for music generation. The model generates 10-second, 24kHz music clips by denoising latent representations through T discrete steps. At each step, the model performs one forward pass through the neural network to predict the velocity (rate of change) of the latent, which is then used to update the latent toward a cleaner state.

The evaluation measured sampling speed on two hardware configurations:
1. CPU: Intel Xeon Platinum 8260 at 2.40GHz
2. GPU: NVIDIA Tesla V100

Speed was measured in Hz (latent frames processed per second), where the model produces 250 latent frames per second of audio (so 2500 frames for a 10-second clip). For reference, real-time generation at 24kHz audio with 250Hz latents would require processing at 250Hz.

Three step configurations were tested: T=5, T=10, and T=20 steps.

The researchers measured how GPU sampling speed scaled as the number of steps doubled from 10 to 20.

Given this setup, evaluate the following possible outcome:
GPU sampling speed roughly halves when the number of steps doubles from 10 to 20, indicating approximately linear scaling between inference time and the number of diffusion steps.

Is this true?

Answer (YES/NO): YES